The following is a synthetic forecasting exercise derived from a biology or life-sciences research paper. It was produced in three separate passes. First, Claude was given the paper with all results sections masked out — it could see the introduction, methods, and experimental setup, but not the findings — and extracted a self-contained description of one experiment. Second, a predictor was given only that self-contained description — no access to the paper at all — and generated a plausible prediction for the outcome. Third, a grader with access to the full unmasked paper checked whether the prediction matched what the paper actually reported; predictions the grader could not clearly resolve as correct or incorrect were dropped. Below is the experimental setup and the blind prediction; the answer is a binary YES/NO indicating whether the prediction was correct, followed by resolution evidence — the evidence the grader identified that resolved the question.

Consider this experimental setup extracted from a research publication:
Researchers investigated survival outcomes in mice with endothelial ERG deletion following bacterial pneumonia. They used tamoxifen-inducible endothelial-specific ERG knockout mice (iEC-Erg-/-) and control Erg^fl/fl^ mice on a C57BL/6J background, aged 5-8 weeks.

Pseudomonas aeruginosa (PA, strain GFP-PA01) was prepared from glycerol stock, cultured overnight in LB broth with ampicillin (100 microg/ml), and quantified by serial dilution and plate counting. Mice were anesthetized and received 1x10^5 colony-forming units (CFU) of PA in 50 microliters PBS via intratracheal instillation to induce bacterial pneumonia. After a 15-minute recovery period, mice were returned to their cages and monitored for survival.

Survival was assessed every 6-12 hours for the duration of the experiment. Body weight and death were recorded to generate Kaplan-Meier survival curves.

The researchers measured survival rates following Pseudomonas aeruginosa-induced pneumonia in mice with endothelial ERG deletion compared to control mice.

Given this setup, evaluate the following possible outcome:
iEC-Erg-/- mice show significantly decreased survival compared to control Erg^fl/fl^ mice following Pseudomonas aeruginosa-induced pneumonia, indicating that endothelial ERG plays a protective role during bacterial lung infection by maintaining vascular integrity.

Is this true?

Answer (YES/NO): YES